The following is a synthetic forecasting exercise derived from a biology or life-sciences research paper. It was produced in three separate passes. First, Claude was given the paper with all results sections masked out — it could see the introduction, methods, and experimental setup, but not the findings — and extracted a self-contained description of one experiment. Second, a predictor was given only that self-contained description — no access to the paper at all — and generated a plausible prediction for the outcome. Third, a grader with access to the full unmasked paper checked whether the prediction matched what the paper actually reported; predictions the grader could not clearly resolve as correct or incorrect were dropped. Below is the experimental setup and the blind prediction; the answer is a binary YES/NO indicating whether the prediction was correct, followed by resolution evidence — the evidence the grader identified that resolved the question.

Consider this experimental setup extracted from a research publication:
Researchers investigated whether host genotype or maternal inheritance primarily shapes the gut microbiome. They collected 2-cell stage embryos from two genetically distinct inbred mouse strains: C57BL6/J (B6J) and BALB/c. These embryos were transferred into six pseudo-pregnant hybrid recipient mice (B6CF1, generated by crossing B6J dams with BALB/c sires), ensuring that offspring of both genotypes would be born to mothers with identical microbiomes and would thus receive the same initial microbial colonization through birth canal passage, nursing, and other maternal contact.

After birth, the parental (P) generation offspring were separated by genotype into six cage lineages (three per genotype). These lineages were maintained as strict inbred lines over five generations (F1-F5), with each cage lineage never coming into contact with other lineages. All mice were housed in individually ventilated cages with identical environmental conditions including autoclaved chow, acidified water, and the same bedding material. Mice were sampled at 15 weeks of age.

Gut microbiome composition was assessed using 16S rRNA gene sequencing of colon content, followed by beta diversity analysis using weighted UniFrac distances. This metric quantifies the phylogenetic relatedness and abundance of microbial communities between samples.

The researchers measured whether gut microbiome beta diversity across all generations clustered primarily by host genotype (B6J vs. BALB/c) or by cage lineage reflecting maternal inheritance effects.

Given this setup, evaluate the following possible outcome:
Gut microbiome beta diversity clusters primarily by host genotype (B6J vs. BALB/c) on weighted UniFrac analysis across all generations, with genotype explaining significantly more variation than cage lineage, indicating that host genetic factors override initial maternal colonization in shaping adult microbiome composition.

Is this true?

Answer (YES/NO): YES